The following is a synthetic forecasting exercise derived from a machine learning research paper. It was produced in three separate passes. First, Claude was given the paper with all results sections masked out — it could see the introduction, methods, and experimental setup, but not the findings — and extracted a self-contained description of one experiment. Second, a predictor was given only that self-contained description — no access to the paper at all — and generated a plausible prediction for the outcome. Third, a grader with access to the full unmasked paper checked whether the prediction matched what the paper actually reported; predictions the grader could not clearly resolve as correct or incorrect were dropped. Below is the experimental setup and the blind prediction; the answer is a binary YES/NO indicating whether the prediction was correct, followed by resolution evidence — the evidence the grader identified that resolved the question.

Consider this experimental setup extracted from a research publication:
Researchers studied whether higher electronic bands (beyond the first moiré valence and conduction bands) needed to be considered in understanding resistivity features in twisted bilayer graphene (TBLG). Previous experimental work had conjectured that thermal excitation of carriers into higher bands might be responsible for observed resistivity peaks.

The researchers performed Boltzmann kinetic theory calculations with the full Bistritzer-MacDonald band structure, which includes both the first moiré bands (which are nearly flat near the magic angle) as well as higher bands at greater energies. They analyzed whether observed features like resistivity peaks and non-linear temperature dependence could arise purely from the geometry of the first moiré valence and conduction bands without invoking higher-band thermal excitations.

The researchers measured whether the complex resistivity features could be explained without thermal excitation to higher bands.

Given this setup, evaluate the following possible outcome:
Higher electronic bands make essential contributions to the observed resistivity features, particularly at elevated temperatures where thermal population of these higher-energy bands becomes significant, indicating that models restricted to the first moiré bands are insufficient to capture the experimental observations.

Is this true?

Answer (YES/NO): NO